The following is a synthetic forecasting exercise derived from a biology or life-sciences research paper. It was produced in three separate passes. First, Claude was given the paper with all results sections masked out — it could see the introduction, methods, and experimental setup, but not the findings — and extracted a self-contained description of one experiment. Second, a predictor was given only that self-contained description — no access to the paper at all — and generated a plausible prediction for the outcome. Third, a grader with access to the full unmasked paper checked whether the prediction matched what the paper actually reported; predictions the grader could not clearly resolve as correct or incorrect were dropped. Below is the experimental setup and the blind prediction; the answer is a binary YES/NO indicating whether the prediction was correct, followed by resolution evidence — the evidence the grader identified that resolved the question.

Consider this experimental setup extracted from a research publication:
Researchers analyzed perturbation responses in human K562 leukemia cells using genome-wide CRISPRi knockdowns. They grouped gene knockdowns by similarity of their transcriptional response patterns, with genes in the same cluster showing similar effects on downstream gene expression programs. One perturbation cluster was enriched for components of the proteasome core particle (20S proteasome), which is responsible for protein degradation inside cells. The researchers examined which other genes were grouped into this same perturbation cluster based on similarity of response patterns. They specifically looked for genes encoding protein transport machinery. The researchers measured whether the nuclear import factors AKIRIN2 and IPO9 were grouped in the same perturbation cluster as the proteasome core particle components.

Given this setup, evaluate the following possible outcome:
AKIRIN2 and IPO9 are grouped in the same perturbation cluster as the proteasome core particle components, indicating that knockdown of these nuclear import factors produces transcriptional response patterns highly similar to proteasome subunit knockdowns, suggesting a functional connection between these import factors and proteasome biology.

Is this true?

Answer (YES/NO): YES